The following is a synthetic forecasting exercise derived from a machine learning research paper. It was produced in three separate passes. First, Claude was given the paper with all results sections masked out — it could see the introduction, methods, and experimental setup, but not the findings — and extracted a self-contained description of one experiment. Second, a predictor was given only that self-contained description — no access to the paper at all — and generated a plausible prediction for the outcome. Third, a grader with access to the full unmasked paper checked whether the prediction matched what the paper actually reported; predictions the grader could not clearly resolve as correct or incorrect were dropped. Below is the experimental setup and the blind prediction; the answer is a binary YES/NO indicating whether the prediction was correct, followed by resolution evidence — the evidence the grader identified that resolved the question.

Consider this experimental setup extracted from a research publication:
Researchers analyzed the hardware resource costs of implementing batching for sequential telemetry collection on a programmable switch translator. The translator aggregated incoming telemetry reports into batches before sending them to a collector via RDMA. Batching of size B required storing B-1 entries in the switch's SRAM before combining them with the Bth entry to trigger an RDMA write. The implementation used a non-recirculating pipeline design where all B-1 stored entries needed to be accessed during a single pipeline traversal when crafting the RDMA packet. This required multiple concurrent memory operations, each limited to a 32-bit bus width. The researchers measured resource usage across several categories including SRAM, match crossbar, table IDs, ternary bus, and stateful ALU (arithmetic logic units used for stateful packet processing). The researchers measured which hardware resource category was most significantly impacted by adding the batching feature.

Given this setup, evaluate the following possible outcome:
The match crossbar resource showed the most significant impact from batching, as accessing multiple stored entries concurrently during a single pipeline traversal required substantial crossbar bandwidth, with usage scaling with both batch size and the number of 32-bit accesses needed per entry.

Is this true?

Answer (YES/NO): NO